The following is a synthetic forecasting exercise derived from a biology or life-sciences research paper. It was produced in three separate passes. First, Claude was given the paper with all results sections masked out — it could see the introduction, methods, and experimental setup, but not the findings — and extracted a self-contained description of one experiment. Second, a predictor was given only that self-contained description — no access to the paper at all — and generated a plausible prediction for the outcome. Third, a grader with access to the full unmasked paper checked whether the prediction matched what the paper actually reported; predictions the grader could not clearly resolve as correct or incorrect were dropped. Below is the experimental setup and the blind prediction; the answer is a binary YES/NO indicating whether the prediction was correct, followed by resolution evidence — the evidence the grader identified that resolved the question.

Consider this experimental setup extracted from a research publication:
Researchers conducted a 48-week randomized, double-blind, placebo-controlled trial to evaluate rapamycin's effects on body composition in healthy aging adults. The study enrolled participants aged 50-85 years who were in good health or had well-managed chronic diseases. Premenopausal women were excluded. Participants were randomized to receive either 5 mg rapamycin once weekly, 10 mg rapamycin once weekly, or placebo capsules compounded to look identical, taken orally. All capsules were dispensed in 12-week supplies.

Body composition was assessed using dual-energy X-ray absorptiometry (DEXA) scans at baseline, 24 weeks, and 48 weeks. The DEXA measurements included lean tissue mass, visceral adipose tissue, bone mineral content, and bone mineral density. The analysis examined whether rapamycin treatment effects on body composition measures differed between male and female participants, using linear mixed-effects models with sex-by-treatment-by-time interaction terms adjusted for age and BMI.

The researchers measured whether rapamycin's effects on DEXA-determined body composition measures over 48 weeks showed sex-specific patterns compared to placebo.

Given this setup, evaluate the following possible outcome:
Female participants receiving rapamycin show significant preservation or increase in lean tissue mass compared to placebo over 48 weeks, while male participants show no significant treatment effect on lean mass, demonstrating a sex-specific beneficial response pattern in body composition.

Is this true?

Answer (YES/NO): YES